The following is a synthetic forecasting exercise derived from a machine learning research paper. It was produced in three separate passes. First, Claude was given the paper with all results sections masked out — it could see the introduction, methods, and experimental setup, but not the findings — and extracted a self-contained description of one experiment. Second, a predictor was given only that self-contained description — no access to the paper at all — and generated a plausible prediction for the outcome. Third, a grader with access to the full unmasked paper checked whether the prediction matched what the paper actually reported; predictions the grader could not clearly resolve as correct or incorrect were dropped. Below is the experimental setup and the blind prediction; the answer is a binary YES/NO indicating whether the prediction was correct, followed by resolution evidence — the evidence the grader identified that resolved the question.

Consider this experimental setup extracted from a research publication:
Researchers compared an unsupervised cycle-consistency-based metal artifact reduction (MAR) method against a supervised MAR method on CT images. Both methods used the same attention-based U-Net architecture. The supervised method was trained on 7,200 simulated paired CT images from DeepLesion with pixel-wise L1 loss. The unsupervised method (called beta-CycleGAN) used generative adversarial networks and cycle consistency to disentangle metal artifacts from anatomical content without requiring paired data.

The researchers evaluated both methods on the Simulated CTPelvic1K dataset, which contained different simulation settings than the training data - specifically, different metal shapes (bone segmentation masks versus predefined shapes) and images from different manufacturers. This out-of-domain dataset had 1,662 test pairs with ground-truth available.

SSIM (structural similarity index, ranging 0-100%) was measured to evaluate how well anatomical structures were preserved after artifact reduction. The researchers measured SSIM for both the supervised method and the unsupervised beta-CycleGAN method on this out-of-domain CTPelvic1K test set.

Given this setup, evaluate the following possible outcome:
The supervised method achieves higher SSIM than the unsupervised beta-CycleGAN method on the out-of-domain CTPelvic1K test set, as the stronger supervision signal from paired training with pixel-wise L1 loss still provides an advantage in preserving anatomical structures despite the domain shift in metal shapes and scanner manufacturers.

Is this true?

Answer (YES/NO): NO